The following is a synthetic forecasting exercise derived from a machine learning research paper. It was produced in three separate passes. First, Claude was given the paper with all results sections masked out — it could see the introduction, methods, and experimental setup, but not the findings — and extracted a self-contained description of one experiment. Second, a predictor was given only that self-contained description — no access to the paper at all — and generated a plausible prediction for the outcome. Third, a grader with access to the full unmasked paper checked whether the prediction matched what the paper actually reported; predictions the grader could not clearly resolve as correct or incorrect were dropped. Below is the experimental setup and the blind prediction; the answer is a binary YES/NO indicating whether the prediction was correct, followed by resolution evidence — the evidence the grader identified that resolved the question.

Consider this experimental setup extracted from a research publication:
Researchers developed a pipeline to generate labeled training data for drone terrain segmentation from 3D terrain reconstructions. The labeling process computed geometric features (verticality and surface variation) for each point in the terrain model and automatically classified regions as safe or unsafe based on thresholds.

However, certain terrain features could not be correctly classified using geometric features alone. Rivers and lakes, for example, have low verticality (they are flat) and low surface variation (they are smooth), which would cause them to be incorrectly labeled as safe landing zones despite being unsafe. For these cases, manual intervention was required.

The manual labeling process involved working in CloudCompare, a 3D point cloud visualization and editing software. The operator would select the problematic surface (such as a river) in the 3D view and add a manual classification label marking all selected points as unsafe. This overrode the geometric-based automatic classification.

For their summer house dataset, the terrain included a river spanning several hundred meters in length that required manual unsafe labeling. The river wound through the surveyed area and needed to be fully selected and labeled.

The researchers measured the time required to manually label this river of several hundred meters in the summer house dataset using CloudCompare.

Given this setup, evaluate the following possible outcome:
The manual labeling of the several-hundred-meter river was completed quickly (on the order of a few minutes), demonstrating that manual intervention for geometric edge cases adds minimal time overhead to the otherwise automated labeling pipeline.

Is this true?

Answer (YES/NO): YES